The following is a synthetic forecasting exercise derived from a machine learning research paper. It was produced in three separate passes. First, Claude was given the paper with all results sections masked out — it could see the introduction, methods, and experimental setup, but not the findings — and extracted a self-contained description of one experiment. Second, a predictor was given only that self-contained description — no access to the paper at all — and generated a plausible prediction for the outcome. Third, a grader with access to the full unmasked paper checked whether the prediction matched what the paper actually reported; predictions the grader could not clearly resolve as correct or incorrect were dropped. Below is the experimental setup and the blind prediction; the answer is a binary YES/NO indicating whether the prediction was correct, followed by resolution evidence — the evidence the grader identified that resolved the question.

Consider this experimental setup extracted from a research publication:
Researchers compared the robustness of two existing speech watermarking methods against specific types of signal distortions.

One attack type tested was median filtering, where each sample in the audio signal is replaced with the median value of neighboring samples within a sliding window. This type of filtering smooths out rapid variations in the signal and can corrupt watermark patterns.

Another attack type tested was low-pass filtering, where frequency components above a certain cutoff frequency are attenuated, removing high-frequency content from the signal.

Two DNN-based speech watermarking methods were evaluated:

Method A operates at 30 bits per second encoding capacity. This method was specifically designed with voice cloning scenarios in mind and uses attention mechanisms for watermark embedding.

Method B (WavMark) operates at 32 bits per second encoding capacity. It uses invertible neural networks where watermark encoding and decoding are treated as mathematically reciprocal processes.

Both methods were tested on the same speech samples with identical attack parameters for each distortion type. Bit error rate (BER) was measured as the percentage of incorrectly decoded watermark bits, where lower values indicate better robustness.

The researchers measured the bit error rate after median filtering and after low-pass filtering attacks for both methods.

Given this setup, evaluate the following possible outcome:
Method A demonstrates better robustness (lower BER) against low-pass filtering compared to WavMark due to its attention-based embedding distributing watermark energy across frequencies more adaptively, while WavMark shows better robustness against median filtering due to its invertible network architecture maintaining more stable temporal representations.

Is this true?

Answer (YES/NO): NO